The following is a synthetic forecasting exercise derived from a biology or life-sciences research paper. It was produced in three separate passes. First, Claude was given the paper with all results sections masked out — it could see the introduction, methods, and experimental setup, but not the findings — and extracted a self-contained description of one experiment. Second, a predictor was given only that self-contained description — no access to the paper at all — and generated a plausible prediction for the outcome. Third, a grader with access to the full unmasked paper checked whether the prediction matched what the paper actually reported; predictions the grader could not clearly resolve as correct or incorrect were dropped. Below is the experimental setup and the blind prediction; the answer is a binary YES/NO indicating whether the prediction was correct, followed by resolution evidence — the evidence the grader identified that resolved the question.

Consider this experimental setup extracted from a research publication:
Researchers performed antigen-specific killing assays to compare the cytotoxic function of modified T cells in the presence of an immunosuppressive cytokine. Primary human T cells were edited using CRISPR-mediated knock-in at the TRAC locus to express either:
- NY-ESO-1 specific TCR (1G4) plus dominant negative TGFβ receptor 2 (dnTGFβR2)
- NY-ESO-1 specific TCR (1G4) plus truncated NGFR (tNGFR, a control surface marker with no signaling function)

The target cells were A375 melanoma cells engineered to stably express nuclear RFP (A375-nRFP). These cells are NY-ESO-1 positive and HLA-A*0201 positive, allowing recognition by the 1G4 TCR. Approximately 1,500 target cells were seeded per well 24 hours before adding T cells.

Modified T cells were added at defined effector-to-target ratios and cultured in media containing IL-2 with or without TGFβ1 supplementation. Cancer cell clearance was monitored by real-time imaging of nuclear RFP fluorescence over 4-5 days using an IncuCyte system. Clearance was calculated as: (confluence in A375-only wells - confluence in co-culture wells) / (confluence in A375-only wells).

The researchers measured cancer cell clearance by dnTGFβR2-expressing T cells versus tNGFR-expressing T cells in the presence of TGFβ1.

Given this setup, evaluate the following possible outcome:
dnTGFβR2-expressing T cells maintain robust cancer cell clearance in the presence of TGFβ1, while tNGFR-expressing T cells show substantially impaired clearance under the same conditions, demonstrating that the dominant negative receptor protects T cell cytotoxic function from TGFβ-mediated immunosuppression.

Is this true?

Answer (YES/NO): YES